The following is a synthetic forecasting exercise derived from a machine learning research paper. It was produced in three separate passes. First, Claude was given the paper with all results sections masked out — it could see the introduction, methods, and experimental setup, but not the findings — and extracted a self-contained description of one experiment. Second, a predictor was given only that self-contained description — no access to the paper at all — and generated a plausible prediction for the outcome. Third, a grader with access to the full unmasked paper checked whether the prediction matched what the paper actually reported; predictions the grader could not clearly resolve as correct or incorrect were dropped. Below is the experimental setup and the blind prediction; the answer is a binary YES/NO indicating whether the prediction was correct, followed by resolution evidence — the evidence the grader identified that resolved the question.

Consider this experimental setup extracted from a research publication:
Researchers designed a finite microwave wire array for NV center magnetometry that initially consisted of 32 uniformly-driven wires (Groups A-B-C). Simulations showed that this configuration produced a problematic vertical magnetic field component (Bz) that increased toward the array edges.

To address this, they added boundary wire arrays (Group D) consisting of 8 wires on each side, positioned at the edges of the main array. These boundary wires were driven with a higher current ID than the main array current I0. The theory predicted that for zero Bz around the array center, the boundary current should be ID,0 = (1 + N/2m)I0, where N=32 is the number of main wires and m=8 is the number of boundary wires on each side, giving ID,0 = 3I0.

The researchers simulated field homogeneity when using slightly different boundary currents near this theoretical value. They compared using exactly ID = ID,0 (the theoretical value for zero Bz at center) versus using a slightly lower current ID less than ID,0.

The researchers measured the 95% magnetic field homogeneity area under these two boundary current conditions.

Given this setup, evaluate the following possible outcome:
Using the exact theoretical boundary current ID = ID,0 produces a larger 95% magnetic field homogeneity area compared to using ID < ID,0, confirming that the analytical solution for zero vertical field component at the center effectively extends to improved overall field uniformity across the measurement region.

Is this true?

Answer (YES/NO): NO